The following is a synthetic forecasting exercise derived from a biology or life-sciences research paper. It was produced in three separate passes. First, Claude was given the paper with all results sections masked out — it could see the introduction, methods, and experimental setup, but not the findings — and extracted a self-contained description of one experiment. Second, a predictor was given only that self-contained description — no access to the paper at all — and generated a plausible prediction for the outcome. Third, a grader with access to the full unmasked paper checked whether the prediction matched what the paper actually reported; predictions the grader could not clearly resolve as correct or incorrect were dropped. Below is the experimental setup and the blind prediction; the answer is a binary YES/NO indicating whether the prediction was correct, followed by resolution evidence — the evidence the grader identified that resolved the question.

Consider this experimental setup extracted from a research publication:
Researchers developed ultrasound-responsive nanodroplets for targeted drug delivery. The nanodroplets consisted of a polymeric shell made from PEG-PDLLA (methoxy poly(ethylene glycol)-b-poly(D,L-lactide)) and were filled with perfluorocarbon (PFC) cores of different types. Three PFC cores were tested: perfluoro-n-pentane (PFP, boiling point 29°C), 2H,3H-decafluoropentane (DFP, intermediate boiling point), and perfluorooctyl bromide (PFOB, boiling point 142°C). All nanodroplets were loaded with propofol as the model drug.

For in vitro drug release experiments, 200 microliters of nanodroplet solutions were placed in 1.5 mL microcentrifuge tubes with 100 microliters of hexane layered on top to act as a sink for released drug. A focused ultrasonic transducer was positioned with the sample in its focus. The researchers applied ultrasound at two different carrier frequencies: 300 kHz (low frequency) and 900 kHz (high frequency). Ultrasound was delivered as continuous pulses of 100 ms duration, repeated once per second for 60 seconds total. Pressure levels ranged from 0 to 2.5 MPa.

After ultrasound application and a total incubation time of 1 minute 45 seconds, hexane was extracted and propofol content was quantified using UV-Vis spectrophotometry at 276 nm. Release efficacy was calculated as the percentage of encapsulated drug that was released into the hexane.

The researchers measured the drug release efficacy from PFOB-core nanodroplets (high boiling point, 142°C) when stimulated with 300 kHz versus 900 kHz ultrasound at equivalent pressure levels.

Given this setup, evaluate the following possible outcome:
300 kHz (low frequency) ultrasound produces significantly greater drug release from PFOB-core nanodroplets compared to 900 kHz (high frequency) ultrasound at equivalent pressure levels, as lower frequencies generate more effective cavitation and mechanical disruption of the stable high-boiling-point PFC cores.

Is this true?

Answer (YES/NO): YES